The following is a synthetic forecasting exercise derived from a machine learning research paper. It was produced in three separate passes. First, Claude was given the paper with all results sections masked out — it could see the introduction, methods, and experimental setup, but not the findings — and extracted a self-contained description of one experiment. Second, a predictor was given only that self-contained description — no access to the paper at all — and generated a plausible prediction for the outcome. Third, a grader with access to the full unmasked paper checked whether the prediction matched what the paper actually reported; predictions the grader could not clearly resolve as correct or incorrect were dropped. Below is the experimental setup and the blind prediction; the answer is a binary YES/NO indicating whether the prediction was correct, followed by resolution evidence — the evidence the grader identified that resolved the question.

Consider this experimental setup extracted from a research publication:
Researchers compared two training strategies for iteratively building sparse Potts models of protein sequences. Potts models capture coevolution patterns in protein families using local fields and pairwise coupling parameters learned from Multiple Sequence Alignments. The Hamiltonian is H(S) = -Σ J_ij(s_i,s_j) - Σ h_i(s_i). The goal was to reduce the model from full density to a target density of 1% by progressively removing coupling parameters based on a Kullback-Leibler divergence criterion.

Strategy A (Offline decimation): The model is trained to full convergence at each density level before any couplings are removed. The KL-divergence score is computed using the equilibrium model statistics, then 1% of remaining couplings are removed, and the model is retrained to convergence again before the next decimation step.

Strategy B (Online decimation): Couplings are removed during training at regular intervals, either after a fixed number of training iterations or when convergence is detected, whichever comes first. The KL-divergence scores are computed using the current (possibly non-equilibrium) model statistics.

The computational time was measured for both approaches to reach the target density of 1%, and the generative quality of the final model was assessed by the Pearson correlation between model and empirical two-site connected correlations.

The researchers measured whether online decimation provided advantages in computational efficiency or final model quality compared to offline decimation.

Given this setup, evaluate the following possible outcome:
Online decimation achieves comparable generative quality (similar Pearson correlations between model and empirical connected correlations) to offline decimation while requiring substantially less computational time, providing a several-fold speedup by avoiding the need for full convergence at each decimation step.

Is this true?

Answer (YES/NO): NO